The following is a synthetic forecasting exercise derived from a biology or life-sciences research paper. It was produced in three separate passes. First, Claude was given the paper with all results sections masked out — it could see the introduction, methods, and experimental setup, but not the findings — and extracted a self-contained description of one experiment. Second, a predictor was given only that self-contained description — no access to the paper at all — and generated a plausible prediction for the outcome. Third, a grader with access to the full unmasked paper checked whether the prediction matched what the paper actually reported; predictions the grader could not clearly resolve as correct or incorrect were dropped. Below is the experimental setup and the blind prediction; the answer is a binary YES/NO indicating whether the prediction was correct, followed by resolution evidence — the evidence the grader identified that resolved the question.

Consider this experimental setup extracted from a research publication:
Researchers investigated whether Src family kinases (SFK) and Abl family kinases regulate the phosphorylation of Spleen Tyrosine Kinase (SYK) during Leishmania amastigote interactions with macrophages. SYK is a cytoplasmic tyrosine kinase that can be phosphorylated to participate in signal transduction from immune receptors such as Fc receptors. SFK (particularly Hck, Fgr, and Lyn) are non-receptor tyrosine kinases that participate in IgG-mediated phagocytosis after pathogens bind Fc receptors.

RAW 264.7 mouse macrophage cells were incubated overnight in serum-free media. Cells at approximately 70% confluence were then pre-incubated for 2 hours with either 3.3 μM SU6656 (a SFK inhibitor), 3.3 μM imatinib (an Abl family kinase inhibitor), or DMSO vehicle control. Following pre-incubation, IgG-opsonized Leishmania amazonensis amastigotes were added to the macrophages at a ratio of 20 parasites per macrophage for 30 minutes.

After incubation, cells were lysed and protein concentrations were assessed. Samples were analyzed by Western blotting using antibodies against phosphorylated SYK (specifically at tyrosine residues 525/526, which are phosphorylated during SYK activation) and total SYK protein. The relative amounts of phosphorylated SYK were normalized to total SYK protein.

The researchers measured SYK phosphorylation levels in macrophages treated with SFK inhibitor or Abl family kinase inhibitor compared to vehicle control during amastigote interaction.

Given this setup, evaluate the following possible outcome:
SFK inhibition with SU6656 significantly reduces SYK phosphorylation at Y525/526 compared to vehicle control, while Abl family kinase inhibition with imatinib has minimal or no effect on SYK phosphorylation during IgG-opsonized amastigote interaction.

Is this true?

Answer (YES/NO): NO